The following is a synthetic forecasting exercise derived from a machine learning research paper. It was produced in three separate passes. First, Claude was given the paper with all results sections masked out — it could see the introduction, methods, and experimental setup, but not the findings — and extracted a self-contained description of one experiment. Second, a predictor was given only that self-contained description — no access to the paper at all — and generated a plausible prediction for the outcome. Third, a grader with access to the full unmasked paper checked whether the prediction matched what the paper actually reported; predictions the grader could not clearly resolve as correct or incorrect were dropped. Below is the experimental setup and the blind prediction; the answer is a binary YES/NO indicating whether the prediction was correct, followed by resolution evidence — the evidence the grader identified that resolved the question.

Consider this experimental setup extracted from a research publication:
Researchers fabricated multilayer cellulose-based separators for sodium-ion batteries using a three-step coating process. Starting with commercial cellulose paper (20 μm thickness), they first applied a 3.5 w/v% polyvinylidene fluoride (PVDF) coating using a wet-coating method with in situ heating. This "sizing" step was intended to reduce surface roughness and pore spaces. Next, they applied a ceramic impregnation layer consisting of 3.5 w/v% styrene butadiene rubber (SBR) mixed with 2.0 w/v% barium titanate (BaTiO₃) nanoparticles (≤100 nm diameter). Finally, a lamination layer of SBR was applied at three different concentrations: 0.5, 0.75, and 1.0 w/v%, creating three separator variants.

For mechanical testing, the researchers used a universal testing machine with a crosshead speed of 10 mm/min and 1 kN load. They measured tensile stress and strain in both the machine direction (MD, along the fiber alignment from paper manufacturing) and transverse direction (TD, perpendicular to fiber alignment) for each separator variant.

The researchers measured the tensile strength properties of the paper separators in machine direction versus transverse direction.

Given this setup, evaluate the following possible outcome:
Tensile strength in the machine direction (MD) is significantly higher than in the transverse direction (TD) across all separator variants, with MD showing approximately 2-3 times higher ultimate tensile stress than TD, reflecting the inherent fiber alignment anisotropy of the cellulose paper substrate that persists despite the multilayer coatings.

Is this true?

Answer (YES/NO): NO